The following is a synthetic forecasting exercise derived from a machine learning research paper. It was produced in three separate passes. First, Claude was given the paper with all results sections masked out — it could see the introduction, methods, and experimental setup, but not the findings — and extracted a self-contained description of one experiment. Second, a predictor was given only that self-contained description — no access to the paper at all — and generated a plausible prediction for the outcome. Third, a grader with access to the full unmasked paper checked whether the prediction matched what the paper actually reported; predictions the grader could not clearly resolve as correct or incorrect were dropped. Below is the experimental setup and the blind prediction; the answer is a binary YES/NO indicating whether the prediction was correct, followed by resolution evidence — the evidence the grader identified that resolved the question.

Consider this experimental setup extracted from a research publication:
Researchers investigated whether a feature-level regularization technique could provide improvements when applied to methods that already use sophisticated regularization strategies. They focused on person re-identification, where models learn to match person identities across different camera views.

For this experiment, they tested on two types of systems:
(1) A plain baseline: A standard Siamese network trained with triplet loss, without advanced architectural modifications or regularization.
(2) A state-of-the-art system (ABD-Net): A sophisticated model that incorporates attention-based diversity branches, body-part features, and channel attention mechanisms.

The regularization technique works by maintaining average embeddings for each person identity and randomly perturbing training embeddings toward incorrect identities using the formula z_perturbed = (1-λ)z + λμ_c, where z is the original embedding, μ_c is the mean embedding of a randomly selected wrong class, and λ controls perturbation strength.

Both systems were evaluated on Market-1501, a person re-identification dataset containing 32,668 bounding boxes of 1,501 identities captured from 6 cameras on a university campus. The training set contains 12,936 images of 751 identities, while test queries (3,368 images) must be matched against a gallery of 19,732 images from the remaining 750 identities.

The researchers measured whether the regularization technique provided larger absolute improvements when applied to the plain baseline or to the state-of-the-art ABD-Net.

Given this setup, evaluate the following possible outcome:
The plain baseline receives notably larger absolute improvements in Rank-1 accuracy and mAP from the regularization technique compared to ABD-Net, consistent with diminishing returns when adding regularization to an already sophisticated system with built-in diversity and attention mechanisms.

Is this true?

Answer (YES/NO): YES